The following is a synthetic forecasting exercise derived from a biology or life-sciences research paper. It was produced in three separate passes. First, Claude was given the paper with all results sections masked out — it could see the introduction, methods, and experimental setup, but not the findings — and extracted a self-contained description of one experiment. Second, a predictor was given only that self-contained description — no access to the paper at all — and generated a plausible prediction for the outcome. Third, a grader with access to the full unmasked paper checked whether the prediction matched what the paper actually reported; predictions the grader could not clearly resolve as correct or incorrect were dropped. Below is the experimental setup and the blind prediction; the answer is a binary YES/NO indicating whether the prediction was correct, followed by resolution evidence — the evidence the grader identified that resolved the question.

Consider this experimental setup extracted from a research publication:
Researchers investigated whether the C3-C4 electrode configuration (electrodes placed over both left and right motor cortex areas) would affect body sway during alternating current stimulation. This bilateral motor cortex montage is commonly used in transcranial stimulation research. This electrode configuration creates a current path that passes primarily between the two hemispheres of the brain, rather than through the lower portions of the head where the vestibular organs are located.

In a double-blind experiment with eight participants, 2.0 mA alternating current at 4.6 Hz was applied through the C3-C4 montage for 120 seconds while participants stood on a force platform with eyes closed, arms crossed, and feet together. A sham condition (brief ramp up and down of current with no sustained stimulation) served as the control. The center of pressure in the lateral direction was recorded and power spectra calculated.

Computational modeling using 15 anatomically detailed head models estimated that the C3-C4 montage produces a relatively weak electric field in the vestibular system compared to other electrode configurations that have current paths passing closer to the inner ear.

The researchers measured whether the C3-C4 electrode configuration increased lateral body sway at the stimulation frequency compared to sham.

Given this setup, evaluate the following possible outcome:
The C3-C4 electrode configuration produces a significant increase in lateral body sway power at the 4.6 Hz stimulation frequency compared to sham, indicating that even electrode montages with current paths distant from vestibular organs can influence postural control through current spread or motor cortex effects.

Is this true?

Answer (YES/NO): YES